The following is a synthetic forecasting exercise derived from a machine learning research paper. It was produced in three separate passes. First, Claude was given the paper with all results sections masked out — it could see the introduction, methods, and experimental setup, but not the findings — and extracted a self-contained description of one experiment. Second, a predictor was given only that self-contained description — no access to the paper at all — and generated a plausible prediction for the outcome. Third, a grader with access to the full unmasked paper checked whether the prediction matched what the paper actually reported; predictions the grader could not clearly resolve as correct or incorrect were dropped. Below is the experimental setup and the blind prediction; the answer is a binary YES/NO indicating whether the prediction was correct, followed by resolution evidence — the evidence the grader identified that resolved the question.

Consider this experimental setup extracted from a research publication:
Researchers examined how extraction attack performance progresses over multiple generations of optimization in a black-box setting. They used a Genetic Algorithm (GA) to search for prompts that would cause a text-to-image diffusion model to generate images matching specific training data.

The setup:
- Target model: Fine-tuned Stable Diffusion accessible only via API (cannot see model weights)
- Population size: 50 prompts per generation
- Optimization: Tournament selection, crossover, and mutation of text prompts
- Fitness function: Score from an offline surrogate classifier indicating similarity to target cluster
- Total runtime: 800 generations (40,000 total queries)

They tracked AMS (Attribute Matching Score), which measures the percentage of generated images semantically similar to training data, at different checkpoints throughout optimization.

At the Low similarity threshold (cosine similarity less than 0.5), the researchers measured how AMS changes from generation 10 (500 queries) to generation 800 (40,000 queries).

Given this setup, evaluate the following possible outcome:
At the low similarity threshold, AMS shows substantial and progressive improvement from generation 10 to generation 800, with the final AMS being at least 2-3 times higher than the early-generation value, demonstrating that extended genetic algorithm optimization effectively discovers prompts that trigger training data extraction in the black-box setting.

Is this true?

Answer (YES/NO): YES